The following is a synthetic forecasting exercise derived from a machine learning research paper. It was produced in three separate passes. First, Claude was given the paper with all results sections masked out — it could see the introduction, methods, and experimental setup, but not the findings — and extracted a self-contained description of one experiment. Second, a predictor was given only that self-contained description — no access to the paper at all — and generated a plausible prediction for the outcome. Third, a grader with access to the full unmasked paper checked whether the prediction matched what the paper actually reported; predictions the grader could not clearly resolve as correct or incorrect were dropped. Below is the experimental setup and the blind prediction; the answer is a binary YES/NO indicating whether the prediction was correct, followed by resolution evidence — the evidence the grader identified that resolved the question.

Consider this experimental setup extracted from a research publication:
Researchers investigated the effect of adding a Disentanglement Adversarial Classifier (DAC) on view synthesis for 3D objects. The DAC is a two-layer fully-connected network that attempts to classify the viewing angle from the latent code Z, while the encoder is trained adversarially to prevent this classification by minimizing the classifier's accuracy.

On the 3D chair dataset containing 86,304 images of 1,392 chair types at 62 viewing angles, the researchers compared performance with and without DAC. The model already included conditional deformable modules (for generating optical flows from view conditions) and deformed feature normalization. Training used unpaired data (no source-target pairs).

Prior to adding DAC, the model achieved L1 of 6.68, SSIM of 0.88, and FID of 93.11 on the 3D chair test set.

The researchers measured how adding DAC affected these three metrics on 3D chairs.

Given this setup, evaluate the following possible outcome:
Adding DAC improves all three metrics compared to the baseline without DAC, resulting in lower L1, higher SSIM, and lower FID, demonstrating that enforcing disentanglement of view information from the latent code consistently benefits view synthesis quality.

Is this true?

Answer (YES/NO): YES